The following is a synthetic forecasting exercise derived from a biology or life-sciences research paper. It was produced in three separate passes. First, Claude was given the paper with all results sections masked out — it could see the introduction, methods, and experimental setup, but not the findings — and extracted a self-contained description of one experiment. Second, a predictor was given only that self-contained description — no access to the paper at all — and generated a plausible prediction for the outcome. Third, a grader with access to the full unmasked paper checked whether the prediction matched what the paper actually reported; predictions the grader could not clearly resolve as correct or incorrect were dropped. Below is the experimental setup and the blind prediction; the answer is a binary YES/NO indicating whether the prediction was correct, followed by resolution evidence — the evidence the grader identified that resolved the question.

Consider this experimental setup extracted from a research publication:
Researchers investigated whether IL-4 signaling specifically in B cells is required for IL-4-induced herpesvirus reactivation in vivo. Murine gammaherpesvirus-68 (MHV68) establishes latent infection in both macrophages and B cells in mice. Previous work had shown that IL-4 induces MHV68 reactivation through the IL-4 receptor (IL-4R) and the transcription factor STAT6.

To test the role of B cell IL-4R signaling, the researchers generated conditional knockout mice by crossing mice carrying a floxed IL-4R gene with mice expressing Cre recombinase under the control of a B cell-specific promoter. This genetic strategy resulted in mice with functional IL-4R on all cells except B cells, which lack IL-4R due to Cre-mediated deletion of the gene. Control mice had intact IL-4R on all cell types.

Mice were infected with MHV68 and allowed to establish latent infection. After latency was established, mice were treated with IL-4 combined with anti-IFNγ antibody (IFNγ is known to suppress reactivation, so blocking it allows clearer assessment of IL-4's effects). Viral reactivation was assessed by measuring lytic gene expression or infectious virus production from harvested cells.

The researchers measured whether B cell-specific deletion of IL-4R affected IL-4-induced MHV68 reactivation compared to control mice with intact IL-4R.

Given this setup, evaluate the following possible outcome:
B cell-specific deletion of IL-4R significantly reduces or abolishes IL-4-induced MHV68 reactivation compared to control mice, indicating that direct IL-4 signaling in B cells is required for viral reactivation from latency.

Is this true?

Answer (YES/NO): NO